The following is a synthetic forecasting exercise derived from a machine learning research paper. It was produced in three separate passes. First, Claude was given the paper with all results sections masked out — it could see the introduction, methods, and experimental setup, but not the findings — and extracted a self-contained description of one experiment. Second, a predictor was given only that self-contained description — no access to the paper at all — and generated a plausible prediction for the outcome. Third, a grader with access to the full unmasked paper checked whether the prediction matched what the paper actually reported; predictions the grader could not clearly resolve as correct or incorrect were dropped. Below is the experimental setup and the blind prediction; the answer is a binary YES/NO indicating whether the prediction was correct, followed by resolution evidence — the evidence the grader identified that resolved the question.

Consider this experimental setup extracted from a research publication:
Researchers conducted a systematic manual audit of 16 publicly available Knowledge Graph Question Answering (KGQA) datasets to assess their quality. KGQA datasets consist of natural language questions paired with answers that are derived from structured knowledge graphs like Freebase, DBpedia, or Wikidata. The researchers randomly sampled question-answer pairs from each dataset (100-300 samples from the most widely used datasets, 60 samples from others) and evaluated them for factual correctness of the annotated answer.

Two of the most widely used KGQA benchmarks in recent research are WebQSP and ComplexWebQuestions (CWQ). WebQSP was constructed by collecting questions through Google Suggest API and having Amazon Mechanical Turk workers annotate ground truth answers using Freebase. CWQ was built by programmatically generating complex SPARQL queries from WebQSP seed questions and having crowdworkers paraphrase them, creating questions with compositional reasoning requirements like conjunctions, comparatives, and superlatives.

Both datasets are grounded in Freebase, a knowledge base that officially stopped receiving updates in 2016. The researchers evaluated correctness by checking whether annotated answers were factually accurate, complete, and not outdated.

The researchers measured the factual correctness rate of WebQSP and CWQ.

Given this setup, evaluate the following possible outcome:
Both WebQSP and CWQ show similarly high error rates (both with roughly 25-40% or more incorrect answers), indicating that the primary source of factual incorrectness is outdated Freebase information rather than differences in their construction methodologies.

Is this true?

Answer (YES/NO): NO